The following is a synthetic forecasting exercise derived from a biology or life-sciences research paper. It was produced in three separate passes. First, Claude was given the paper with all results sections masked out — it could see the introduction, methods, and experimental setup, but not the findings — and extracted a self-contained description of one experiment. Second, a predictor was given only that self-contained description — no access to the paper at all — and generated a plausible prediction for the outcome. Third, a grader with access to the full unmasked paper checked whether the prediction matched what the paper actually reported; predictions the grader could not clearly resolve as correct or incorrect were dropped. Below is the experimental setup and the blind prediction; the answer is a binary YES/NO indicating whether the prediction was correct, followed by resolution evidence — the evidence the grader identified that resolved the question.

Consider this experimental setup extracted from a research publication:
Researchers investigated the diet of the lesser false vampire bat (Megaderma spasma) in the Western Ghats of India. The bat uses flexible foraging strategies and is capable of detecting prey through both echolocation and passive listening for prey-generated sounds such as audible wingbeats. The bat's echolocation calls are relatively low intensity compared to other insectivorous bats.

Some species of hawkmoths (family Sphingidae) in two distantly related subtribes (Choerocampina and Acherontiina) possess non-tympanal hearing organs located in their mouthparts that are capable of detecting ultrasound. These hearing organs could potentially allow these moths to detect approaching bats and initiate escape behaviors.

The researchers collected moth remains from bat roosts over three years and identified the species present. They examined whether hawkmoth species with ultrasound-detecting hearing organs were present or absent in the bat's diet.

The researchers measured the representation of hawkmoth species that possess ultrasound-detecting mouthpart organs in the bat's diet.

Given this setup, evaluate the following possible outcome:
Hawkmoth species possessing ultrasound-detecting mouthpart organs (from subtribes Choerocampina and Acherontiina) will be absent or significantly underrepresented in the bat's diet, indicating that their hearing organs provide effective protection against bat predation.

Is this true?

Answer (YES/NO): NO